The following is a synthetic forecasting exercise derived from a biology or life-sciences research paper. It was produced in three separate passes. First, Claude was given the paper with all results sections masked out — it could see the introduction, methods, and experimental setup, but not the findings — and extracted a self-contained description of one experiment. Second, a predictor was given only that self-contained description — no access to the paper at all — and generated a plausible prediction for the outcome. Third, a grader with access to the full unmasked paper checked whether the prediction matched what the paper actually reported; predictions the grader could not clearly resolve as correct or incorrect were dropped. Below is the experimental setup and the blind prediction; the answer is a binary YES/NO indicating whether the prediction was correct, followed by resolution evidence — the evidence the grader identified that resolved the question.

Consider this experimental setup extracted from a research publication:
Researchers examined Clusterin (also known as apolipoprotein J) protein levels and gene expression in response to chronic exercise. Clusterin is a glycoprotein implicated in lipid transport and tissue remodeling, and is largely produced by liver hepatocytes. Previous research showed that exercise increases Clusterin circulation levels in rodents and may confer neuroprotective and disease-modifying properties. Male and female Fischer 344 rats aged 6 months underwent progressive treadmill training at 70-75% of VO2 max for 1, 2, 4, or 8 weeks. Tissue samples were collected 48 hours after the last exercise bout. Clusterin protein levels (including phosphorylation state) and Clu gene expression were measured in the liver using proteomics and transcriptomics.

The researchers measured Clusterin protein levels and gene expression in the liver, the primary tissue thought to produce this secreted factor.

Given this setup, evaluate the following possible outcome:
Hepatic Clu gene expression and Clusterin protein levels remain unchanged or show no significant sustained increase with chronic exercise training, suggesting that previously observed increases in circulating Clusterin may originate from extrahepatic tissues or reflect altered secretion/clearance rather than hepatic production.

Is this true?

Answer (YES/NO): YES